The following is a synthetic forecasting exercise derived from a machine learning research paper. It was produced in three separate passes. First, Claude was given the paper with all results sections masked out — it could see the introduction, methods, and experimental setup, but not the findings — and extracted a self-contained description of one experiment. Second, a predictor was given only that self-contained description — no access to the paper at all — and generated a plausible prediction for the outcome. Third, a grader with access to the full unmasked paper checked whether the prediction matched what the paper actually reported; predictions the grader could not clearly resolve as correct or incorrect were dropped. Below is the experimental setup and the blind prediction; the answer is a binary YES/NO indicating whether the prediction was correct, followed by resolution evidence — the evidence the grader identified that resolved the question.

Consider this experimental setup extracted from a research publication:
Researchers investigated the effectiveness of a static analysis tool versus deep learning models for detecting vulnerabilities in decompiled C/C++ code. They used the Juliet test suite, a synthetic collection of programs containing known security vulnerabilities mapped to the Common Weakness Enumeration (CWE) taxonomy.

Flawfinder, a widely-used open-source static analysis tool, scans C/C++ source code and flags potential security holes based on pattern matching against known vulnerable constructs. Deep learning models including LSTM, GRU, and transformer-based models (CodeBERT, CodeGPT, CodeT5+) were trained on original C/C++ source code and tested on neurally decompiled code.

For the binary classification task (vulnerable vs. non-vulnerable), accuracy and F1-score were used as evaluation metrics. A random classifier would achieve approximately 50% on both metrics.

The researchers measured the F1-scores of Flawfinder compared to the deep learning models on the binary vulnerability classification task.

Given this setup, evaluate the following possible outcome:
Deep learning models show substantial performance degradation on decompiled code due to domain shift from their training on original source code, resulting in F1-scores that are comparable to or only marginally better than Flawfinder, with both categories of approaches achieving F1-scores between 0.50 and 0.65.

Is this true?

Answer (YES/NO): NO